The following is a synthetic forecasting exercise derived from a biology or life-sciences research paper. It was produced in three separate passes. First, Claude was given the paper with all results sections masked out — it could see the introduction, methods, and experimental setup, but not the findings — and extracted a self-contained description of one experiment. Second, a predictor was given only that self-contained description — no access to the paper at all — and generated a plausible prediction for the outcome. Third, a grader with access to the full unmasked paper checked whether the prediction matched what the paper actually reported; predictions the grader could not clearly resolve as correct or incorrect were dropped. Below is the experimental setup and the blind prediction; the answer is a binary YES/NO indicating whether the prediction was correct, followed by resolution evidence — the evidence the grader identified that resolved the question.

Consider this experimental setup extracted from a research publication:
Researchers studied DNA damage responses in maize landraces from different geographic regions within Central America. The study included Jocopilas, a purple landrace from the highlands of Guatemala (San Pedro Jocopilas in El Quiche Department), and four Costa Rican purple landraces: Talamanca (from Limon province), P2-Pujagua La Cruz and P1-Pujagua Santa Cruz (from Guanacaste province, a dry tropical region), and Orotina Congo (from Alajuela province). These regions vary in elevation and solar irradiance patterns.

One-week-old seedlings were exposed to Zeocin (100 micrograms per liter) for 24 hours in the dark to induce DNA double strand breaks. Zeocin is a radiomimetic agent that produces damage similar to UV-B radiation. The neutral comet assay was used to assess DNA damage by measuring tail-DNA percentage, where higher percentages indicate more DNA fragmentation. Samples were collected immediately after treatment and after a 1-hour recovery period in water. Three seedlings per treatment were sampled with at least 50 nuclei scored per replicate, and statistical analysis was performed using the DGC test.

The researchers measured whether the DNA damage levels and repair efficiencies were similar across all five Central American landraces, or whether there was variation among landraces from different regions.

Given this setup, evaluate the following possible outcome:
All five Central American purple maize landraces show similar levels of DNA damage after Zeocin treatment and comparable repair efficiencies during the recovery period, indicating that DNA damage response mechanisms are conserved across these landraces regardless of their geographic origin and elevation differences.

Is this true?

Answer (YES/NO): NO